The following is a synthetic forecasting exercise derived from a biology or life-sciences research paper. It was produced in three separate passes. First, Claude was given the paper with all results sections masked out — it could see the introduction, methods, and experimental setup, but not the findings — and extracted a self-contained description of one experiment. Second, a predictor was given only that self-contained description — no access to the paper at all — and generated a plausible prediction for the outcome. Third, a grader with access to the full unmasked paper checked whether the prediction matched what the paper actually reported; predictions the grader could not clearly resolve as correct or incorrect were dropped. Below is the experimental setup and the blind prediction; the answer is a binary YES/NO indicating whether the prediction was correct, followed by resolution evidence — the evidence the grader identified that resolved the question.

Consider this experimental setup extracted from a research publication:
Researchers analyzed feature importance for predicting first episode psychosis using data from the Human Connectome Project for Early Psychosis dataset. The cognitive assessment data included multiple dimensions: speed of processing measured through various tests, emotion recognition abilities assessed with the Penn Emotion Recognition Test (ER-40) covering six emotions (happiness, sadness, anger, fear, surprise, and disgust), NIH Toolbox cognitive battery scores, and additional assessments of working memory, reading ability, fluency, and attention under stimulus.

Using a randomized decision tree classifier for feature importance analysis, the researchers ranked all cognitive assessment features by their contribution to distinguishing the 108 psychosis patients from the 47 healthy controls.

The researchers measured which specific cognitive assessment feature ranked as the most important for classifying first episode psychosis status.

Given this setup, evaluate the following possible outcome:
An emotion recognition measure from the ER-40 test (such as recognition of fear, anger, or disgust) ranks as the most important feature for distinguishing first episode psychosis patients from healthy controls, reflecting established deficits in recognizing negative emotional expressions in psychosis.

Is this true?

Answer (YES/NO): NO